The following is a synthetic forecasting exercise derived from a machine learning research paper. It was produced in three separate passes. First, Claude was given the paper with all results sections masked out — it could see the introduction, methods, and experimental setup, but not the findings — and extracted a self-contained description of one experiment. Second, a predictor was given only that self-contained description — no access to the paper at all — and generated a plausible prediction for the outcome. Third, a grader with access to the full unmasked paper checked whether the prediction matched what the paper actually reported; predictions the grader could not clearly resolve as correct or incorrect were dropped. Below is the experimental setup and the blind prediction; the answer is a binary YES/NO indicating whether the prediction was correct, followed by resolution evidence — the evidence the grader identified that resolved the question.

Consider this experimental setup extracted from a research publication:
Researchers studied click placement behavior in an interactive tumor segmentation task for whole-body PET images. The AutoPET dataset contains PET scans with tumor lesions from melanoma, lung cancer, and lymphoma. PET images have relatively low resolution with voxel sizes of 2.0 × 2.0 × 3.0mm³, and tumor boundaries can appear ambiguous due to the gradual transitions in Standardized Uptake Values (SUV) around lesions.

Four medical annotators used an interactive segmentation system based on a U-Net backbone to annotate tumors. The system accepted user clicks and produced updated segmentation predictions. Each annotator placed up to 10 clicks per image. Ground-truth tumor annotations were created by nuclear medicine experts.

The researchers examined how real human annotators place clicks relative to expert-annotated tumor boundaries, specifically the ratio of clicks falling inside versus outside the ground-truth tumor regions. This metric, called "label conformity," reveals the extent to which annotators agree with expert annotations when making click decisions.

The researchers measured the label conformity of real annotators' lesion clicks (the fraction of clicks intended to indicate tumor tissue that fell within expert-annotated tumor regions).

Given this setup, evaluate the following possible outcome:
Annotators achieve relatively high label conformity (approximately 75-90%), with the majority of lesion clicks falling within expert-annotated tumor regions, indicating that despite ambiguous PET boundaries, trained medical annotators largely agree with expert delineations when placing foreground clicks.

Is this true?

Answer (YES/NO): YES